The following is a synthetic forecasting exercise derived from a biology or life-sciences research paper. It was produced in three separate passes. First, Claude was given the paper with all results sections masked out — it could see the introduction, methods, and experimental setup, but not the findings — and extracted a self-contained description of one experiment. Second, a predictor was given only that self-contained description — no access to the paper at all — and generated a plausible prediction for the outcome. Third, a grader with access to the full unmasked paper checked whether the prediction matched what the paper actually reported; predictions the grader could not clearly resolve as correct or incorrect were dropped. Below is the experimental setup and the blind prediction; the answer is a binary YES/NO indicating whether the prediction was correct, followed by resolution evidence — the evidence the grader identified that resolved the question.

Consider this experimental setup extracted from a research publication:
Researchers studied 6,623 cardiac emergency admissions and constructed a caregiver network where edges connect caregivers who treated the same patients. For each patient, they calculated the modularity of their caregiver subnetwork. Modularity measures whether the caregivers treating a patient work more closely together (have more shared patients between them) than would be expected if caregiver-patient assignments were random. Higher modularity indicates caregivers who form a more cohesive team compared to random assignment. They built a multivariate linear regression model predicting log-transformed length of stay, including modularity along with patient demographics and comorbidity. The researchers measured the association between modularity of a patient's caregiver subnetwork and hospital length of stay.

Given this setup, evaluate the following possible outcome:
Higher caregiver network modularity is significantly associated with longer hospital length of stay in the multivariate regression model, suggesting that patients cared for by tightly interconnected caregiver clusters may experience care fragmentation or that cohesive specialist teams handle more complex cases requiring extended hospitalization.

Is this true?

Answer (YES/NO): YES